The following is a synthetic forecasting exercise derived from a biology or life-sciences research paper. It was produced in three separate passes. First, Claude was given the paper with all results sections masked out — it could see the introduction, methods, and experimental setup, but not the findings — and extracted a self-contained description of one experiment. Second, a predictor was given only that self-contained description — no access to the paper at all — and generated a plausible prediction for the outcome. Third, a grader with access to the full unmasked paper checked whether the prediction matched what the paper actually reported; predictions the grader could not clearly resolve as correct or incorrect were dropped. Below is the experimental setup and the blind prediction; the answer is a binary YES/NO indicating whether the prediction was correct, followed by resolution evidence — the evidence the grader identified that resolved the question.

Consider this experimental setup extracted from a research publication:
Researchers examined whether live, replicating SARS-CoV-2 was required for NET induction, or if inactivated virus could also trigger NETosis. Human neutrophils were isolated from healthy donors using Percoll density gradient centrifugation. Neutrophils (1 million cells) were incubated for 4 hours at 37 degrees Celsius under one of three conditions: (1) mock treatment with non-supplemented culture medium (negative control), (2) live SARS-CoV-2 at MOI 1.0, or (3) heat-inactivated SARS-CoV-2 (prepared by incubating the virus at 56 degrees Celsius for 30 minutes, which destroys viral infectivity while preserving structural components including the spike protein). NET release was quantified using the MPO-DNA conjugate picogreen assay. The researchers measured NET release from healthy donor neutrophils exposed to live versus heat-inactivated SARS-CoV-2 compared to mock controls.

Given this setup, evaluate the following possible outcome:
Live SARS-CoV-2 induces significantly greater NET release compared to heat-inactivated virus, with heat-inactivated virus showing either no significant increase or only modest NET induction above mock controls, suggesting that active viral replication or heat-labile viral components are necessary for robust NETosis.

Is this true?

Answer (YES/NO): YES